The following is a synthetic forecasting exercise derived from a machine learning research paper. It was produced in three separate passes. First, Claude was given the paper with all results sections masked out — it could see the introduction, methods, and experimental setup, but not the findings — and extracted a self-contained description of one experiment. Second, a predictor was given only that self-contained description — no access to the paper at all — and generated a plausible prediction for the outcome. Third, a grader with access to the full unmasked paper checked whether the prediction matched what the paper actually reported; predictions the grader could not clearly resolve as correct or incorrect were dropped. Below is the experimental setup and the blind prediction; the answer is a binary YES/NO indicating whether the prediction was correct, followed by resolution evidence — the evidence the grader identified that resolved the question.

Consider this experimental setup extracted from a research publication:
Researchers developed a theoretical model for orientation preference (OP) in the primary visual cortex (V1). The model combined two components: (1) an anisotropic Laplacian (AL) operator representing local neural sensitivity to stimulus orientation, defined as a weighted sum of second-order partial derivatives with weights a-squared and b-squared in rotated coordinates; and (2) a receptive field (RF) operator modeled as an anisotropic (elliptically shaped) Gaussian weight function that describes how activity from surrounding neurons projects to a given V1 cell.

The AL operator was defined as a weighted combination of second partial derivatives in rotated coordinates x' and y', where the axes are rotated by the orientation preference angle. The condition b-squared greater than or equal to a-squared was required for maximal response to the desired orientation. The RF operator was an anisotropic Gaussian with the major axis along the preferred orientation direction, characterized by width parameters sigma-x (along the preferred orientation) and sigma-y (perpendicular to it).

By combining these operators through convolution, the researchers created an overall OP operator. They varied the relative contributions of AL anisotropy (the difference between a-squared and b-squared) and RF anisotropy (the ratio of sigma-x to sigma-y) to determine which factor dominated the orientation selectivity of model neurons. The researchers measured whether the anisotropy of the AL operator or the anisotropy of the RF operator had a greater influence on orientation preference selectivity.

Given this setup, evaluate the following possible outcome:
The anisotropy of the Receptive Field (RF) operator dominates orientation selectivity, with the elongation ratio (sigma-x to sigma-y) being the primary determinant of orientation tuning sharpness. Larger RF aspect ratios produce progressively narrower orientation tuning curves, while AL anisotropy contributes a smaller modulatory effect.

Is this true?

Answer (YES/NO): YES